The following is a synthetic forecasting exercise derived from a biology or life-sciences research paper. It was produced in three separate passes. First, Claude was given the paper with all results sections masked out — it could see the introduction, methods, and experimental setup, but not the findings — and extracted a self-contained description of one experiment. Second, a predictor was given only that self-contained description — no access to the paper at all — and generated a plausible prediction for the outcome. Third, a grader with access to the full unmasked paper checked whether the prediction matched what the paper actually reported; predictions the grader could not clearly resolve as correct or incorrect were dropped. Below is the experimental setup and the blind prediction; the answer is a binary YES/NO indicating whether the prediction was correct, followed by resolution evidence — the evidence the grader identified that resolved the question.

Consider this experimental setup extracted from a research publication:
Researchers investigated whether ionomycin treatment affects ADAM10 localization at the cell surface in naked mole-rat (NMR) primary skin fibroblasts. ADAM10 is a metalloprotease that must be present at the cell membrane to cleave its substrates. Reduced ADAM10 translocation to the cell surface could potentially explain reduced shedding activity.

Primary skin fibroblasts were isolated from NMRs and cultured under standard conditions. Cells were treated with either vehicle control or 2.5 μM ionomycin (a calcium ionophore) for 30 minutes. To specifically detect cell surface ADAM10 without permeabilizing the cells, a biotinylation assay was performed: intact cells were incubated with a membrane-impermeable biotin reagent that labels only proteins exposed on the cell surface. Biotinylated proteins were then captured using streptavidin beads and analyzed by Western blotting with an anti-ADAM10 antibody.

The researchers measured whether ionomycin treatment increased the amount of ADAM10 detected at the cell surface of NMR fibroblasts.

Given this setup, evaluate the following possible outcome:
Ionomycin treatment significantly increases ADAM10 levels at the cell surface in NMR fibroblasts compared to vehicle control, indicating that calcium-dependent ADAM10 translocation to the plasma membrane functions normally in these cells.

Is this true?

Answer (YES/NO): YES